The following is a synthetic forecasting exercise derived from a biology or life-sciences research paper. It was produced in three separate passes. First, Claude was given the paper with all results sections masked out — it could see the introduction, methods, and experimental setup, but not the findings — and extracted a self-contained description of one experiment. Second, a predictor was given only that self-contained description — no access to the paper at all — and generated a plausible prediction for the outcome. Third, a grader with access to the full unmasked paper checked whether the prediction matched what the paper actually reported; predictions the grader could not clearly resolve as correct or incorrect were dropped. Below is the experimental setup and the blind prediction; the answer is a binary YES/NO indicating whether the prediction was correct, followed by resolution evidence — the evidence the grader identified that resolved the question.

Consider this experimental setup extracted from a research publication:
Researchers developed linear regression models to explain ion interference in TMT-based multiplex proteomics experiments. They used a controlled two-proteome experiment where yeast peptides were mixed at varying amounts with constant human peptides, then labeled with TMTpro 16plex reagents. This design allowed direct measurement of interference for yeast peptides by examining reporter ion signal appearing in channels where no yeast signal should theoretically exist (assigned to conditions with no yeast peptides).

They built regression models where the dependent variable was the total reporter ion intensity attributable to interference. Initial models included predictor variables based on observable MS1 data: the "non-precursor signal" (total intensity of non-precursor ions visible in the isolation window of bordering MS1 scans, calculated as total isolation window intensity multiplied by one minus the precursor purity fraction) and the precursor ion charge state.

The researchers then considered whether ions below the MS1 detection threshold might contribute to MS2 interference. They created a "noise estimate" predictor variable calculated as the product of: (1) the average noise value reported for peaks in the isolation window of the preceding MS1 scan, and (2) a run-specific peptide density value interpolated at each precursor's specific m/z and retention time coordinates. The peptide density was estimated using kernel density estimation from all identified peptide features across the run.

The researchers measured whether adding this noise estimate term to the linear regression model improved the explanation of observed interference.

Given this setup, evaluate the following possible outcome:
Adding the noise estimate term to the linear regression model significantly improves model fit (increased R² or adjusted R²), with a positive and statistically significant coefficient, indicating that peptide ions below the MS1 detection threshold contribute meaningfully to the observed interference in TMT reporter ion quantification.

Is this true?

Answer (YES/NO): YES